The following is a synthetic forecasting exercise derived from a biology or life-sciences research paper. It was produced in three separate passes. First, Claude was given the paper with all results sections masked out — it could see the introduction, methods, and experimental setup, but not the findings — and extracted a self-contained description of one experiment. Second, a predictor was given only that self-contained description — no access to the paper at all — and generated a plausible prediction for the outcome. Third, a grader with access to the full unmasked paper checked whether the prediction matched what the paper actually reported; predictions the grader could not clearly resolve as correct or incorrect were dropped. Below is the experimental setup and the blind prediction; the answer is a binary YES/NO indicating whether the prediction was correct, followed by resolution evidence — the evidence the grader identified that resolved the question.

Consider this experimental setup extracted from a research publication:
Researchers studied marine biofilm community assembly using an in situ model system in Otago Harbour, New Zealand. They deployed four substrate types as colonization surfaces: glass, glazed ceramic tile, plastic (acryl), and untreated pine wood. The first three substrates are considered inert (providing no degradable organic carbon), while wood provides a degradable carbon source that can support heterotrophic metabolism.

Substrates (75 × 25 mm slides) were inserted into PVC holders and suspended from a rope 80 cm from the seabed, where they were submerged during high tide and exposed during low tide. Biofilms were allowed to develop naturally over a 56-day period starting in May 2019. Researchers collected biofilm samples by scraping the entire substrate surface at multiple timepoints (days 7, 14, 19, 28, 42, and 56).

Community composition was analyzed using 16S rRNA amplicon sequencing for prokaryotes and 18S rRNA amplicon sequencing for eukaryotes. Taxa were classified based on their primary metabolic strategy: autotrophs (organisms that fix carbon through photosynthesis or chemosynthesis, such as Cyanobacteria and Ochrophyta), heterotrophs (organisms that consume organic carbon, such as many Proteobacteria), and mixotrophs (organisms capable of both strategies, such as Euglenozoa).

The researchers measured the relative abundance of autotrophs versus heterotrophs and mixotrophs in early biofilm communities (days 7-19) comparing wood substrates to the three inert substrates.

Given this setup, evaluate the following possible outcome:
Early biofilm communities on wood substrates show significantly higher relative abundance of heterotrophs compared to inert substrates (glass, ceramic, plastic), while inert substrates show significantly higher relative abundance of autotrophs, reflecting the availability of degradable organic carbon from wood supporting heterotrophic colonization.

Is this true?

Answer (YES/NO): YES